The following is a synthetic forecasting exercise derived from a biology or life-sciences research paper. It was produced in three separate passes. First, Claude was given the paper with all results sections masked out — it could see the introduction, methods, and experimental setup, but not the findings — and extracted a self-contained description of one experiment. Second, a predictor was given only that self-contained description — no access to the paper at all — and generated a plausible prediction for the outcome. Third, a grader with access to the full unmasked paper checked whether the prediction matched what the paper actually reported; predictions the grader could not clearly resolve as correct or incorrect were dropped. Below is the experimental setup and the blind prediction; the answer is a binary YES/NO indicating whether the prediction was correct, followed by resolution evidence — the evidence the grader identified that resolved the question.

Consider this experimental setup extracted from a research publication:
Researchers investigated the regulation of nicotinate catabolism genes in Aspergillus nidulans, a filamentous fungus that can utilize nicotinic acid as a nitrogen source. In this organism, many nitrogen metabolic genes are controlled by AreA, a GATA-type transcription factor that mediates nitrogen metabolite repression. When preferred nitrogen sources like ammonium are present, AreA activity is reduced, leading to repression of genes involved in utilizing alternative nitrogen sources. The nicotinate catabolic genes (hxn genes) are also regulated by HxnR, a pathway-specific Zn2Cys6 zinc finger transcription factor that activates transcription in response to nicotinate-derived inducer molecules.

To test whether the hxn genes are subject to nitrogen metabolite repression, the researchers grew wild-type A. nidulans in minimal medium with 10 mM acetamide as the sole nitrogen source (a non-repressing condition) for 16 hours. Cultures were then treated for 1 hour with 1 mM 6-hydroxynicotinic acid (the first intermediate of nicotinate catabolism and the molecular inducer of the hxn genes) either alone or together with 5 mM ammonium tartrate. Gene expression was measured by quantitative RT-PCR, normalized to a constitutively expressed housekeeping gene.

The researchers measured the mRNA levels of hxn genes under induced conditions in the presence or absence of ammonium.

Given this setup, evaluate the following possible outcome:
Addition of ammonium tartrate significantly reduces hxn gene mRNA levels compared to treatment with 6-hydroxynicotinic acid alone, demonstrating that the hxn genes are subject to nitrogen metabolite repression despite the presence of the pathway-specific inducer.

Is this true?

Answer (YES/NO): YES